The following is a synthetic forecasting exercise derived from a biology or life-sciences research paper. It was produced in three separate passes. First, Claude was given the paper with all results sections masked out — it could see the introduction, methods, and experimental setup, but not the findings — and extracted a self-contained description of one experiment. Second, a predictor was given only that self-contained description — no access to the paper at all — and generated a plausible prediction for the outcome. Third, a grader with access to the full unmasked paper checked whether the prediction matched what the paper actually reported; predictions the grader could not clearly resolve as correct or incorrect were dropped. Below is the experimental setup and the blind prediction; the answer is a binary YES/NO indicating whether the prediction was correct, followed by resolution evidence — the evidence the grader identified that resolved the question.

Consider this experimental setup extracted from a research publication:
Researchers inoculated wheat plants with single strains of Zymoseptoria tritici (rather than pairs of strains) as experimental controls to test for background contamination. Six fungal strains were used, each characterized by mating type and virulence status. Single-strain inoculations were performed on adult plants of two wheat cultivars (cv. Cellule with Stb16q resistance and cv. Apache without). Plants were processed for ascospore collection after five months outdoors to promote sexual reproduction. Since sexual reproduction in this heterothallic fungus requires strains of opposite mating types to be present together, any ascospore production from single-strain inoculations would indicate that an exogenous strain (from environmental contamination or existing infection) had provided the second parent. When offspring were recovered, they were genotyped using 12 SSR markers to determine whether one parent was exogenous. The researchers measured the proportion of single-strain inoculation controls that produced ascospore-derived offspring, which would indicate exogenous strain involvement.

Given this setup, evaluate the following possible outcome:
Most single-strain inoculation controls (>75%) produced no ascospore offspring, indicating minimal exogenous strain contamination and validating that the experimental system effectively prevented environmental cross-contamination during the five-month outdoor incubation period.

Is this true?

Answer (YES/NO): NO